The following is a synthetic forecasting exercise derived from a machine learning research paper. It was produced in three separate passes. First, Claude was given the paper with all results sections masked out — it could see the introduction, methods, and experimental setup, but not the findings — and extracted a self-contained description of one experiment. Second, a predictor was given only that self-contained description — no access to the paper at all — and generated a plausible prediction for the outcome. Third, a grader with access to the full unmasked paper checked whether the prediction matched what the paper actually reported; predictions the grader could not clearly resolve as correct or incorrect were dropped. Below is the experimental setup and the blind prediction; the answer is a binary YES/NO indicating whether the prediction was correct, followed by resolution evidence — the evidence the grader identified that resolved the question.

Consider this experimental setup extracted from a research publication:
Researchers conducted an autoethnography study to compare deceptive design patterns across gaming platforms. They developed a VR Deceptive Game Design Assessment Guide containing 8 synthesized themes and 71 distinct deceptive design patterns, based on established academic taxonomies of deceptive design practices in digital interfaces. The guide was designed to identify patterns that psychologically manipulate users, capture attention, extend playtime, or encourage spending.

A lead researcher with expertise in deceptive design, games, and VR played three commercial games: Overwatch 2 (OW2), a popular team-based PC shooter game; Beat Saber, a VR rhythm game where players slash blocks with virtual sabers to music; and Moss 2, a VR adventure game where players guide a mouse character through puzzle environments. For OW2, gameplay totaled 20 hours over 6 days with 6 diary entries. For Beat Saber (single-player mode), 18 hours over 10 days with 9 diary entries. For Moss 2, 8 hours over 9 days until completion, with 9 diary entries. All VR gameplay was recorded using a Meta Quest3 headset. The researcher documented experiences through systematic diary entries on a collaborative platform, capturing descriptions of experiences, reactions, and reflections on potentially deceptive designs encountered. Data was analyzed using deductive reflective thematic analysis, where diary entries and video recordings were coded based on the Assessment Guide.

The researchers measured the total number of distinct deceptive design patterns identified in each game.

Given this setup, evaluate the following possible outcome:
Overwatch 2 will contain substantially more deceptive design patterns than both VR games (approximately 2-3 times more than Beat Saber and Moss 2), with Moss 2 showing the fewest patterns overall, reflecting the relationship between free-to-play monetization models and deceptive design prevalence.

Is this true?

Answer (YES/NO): NO